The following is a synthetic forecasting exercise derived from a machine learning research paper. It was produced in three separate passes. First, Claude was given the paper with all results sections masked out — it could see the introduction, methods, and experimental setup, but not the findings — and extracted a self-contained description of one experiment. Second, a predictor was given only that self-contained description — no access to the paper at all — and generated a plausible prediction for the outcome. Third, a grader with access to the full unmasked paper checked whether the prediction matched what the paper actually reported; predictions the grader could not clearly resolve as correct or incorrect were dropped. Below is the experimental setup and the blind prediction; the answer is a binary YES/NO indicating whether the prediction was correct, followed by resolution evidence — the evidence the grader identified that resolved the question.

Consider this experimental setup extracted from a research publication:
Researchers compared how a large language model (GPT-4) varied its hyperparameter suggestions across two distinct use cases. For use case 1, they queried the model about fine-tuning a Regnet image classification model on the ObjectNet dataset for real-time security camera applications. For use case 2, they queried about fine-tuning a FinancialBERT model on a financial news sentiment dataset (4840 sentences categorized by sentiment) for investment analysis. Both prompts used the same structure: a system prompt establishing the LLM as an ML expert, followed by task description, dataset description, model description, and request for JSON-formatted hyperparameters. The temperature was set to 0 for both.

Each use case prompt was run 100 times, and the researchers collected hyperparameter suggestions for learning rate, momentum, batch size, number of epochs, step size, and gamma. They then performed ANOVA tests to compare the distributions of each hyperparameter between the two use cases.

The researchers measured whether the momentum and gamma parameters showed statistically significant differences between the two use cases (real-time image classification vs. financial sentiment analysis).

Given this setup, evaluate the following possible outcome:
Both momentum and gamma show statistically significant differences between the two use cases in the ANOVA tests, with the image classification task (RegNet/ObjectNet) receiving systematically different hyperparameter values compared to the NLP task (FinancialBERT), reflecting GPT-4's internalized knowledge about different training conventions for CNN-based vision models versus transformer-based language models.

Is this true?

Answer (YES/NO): NO